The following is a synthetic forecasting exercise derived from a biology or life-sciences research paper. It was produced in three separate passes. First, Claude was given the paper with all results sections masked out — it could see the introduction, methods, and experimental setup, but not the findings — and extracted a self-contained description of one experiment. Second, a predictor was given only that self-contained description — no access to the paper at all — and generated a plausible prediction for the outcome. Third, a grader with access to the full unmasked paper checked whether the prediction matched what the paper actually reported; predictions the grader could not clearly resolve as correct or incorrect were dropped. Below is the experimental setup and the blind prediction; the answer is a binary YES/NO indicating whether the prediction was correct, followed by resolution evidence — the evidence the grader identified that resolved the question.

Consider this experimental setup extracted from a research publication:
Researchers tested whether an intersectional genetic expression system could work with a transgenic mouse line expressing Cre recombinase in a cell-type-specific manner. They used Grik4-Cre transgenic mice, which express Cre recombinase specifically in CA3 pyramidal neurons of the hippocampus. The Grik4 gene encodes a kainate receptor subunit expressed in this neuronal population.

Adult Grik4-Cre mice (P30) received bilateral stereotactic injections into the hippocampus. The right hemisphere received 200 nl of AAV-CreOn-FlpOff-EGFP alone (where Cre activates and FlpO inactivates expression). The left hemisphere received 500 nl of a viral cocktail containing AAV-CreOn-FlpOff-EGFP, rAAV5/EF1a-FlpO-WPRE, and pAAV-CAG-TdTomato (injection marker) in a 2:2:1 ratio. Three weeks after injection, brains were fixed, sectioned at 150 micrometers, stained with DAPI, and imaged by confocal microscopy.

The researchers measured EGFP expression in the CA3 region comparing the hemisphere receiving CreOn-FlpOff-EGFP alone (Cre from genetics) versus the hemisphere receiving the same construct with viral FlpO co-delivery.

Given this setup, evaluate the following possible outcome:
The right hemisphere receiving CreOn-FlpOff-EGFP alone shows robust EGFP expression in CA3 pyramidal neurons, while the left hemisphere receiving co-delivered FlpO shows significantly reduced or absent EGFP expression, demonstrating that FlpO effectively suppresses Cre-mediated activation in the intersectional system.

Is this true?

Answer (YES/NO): YES